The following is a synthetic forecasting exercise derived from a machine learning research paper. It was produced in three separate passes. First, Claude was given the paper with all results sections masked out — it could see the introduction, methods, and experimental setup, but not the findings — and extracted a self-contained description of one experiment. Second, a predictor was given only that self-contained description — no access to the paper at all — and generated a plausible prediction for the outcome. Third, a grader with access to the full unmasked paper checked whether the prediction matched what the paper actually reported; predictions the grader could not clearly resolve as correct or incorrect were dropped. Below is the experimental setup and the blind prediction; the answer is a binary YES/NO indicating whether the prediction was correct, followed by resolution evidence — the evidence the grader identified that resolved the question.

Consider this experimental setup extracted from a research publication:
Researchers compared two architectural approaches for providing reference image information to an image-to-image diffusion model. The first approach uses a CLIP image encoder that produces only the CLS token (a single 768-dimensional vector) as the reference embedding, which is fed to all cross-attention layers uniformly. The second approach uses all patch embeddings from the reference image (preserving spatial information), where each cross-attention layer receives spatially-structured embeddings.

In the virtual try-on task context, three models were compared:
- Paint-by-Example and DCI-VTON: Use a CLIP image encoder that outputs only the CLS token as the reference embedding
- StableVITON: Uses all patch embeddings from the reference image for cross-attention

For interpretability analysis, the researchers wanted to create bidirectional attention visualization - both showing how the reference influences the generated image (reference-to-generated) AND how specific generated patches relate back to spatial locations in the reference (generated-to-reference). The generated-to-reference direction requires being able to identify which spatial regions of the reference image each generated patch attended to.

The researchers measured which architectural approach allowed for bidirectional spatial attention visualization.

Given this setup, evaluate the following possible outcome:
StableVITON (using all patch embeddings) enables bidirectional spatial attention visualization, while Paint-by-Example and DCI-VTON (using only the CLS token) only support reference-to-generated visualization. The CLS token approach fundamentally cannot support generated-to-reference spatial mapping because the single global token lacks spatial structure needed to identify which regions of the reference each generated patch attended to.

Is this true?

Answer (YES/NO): YES